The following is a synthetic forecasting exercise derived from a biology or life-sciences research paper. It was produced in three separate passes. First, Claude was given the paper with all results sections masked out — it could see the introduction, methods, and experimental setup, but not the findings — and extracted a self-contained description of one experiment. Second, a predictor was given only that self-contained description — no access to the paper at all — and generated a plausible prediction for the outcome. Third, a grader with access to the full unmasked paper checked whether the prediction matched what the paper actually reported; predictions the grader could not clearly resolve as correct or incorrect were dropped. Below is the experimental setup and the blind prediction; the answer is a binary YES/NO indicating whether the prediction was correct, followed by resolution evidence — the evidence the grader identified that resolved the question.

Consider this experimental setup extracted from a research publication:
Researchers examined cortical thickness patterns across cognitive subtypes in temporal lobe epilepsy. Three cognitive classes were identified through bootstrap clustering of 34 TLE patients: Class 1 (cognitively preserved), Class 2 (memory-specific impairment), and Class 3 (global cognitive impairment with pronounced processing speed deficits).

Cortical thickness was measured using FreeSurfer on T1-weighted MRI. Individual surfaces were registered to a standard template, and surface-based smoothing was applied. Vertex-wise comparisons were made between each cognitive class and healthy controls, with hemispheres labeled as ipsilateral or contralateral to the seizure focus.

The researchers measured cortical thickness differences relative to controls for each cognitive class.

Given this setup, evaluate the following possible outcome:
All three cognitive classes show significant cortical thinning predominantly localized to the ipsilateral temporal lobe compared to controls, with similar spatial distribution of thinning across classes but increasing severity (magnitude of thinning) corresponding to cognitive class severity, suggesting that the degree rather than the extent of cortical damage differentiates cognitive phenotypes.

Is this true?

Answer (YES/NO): NO